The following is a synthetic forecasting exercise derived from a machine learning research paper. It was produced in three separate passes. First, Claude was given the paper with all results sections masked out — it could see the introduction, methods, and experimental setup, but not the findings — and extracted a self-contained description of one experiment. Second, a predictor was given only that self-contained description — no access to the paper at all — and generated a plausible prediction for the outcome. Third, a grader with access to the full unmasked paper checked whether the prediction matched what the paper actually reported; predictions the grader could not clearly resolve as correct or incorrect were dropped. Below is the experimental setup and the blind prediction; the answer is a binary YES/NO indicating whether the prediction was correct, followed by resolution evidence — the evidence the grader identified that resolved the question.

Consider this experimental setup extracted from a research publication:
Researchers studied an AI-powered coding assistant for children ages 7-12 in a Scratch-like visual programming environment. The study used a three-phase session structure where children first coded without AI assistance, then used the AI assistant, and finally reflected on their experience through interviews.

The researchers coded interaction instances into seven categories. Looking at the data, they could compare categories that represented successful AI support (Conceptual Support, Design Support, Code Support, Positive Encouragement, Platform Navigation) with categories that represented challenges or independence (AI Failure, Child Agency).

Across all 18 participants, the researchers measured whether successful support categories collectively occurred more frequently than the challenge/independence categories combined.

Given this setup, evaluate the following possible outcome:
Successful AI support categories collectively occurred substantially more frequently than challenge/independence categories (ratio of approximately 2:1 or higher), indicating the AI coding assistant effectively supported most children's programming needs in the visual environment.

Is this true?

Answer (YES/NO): YES